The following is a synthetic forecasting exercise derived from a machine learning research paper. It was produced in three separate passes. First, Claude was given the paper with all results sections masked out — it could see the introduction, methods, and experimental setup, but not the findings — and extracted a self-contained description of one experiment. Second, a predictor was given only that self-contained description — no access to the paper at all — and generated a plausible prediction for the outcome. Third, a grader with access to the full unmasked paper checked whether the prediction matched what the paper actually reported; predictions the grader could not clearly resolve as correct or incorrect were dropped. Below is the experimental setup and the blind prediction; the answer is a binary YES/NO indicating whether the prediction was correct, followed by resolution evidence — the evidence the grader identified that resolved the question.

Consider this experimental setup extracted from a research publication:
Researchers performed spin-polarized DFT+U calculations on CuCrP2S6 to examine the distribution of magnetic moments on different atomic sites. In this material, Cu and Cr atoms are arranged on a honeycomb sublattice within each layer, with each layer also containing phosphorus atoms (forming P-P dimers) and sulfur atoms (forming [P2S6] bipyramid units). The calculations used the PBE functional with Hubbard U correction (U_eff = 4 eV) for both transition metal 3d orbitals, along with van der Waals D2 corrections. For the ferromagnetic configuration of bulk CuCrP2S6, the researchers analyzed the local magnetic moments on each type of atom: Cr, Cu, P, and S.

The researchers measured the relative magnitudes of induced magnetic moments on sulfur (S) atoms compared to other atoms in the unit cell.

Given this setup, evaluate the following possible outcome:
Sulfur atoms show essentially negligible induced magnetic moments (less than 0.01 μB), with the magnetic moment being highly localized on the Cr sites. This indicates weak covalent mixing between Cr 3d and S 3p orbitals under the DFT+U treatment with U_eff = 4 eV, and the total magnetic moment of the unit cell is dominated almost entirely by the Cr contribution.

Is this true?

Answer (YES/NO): NO